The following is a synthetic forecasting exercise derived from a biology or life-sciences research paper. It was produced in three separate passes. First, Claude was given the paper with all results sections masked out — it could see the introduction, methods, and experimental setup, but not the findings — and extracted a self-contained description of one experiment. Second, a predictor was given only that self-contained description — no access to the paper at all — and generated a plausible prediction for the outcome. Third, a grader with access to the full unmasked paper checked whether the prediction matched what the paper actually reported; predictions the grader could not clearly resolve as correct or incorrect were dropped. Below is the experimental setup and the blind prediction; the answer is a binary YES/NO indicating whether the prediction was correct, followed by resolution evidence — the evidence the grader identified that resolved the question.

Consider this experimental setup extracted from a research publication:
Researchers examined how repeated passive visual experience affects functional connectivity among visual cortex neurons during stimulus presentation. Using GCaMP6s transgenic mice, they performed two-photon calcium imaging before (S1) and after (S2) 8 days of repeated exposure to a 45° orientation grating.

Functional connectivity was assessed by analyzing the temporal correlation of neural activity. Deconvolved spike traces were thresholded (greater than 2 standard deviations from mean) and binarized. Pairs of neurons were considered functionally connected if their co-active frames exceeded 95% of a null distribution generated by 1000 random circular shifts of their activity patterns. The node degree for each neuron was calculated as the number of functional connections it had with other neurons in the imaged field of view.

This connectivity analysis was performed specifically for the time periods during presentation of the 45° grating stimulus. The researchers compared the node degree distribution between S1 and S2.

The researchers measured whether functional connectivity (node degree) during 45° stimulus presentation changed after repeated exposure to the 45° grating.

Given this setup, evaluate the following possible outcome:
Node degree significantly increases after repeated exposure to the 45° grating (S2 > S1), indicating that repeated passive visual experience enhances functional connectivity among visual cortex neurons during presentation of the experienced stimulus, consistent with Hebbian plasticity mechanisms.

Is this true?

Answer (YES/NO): NO